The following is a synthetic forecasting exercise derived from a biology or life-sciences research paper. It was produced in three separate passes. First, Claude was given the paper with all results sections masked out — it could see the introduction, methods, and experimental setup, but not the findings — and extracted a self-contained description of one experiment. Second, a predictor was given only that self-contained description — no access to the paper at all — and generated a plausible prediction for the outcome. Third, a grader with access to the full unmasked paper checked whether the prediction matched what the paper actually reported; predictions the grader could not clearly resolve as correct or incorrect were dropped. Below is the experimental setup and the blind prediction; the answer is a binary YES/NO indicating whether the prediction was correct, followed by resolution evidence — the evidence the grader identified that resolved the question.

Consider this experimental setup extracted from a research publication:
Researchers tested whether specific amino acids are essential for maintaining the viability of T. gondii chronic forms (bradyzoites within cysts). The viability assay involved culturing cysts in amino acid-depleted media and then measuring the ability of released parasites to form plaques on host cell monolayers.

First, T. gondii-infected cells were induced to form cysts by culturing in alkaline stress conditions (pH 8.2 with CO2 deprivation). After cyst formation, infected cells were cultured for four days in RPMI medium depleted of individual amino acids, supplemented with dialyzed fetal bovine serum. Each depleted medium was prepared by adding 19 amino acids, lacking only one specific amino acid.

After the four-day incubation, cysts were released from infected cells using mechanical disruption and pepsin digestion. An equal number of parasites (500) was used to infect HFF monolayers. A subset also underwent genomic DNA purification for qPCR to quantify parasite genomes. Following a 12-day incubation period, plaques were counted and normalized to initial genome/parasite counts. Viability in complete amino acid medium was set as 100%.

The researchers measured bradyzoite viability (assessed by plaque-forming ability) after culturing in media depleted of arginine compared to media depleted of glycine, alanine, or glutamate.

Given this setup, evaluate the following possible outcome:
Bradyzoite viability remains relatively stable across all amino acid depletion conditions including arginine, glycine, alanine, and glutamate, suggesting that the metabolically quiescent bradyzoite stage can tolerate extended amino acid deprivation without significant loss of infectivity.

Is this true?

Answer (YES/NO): NO